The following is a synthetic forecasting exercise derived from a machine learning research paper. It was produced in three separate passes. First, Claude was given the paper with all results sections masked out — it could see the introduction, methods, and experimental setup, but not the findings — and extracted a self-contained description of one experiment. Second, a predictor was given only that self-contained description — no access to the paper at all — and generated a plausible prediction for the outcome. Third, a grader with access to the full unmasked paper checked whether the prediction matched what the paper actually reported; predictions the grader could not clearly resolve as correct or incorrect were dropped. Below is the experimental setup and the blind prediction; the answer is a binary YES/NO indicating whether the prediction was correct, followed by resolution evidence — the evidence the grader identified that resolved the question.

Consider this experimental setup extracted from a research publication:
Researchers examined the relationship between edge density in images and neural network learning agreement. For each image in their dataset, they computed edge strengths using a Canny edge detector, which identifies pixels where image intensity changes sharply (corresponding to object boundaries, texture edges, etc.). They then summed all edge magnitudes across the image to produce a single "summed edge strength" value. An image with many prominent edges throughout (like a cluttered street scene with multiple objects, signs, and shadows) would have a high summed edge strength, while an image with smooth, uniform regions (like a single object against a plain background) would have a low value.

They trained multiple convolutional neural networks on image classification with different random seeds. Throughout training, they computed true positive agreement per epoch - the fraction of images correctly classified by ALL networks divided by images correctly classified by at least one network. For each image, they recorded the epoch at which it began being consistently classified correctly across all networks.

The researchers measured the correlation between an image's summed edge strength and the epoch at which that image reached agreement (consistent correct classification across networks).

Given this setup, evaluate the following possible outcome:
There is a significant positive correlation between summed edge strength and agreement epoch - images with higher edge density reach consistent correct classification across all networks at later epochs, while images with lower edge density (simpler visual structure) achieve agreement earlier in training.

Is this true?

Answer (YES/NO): NO